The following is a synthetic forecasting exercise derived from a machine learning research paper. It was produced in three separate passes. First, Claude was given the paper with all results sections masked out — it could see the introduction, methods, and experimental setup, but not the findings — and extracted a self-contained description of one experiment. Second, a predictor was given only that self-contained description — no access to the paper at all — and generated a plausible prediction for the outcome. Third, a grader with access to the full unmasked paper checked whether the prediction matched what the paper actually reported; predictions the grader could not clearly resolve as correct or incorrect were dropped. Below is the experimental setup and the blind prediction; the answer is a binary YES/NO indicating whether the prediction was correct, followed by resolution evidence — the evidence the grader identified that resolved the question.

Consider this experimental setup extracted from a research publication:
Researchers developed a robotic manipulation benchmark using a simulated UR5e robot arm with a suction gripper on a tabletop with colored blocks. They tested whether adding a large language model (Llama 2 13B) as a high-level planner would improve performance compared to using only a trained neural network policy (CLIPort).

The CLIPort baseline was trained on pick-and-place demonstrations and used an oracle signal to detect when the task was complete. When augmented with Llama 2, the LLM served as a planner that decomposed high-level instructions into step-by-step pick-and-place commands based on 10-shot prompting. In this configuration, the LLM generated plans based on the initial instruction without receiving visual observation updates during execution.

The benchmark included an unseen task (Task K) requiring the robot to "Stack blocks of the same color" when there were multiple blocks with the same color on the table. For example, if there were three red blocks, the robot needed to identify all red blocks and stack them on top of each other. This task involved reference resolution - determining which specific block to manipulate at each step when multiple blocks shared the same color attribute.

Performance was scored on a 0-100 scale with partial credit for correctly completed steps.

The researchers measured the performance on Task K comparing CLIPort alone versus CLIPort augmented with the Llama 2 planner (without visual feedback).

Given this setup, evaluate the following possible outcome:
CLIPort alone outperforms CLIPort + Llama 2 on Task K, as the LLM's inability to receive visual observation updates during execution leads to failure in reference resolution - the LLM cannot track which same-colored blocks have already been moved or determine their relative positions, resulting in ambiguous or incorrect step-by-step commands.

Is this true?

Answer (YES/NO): YES